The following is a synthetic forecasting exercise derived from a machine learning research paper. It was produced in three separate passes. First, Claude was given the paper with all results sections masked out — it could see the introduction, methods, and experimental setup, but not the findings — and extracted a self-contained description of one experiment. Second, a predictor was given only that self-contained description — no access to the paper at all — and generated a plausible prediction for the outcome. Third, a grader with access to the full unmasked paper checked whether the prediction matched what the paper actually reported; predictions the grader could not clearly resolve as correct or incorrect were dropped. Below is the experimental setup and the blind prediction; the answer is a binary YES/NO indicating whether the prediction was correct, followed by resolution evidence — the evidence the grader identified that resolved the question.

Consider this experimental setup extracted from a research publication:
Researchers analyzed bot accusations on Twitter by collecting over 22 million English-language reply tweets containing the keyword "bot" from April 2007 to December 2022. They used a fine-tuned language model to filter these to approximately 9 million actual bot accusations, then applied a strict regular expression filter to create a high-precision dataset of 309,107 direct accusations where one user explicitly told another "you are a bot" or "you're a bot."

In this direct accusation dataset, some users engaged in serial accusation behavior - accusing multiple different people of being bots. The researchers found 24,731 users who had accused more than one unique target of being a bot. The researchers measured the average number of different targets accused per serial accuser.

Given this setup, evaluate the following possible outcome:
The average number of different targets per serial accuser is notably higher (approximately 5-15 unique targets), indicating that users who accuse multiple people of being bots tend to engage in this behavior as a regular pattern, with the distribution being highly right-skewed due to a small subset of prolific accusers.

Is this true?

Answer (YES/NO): NO